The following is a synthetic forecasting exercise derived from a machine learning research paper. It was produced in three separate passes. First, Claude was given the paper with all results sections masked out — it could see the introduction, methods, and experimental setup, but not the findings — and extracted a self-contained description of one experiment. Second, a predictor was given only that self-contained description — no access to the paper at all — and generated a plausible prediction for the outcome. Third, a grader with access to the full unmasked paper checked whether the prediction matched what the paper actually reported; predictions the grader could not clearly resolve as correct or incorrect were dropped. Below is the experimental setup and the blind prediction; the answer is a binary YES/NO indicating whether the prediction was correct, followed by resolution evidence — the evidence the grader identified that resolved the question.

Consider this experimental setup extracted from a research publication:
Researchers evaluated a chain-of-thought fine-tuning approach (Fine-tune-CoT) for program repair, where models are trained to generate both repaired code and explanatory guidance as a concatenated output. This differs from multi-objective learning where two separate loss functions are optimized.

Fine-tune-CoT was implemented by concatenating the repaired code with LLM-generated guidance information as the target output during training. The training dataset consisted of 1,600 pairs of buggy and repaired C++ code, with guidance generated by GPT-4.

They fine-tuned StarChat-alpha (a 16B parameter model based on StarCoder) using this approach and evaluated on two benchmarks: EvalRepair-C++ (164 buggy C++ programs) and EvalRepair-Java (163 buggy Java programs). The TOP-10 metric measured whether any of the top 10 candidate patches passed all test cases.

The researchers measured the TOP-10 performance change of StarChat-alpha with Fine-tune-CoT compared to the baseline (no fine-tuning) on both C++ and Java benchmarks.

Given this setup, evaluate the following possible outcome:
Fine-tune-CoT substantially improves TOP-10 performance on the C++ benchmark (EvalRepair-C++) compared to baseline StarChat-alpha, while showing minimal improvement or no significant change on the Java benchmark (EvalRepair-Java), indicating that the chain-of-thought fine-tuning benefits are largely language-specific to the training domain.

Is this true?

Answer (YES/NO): NO